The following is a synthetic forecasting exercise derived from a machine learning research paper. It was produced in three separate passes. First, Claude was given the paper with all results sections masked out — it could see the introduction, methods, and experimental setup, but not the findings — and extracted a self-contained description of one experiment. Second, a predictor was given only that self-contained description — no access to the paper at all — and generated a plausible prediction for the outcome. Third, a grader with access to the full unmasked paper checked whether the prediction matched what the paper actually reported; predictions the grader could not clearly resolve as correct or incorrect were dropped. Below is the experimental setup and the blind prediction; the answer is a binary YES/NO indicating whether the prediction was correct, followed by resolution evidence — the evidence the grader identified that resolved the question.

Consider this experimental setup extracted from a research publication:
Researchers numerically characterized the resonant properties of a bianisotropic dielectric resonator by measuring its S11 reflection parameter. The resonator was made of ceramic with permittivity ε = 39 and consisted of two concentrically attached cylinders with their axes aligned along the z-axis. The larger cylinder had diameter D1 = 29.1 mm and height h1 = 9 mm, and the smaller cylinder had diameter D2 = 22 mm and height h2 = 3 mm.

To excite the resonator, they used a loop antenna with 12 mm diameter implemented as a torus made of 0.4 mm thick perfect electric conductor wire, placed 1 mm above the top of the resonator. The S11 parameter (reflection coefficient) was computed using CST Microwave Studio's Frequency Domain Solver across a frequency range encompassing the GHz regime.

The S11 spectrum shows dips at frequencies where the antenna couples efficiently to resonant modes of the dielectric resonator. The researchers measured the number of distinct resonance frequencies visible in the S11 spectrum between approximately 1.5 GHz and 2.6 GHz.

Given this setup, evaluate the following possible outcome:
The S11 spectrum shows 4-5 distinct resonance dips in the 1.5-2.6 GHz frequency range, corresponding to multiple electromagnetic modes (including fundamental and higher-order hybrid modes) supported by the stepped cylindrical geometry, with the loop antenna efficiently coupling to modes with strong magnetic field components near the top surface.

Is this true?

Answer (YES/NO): NO